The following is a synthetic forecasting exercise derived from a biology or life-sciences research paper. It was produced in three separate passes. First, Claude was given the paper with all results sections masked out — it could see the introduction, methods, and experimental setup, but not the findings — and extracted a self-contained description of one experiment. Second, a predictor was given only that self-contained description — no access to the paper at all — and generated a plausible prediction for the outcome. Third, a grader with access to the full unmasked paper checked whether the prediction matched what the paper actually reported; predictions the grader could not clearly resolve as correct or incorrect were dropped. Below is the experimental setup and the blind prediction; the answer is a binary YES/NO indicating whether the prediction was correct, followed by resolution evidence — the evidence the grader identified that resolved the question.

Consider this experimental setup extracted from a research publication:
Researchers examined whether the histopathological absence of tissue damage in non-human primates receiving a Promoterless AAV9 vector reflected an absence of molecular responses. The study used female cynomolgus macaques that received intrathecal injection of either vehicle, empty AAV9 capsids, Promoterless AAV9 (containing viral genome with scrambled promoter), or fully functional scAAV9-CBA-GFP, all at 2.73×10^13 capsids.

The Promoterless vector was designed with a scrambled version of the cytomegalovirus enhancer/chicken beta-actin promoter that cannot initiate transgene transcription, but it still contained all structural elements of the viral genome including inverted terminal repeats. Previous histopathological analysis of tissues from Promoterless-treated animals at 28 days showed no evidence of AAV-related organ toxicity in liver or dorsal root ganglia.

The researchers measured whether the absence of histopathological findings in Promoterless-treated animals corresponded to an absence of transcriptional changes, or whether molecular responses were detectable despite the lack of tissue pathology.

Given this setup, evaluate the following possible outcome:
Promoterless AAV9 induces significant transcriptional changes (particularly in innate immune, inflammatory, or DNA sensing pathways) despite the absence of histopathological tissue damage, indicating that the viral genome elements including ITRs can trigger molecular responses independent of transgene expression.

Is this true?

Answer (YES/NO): NO